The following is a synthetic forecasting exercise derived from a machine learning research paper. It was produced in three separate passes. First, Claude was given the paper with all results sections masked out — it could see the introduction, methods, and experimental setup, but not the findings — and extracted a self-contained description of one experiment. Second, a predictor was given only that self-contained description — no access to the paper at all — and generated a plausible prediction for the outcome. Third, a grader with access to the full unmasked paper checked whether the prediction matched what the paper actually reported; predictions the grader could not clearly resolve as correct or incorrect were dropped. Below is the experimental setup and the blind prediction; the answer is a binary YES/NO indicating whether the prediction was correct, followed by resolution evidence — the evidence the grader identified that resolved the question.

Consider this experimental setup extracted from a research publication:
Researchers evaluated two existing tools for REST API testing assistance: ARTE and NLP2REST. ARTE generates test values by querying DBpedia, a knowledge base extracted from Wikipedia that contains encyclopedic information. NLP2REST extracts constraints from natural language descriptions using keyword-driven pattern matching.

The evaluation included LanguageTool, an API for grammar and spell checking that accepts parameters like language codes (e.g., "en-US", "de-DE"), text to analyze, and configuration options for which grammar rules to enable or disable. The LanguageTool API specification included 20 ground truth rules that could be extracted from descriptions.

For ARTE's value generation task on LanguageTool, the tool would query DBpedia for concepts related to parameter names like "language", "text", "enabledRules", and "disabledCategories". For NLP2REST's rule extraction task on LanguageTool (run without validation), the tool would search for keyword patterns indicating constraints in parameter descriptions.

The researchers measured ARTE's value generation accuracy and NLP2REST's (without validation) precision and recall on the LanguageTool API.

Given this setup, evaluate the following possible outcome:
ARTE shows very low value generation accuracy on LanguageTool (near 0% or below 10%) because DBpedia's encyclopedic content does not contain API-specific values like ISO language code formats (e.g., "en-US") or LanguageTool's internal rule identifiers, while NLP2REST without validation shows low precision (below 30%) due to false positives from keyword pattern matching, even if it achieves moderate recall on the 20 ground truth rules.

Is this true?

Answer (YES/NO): NO